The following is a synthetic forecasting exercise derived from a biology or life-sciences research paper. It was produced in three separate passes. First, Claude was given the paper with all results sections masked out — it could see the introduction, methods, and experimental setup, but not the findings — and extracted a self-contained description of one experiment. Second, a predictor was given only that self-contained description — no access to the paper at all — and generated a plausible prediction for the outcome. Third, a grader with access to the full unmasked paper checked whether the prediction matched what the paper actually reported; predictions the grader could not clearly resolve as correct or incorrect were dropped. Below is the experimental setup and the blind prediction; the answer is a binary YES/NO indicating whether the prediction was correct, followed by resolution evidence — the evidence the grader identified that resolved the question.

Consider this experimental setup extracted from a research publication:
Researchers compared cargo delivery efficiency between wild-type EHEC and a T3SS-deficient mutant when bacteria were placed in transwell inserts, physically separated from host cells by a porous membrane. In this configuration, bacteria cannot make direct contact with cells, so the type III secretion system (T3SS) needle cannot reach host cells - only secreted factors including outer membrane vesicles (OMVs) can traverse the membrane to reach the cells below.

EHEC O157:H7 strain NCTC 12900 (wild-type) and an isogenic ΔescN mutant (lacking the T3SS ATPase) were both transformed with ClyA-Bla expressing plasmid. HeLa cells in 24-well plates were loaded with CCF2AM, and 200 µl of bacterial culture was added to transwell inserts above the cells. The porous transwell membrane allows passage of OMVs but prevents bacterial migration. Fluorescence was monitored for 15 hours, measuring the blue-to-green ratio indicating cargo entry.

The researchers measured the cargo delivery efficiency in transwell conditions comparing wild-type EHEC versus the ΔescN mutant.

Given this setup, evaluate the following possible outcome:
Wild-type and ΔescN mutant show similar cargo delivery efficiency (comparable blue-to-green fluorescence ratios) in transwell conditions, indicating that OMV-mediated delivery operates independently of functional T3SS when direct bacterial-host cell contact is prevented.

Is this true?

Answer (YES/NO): NO